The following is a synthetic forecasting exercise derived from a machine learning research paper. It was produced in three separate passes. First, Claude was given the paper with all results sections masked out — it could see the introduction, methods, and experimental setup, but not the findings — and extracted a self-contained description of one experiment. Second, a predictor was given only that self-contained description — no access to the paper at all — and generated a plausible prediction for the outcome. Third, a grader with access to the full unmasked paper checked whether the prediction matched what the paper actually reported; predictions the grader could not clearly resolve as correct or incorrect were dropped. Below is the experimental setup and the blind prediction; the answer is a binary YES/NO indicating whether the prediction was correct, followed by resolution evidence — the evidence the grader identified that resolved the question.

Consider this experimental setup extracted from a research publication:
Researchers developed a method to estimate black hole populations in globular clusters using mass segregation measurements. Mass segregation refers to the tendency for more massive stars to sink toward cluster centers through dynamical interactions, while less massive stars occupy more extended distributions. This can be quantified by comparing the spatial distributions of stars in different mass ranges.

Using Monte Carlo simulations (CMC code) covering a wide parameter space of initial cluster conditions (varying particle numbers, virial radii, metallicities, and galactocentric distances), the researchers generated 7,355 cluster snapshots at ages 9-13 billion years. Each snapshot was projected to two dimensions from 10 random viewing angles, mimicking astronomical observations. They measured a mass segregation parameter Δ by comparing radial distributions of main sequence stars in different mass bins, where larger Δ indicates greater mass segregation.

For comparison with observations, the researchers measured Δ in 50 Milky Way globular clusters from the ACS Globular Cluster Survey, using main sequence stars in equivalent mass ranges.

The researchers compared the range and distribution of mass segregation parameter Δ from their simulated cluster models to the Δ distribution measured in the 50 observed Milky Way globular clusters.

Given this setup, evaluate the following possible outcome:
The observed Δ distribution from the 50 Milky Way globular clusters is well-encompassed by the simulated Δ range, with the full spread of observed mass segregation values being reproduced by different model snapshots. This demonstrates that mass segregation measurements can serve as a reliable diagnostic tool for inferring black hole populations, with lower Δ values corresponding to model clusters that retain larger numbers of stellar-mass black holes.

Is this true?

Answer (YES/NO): YES